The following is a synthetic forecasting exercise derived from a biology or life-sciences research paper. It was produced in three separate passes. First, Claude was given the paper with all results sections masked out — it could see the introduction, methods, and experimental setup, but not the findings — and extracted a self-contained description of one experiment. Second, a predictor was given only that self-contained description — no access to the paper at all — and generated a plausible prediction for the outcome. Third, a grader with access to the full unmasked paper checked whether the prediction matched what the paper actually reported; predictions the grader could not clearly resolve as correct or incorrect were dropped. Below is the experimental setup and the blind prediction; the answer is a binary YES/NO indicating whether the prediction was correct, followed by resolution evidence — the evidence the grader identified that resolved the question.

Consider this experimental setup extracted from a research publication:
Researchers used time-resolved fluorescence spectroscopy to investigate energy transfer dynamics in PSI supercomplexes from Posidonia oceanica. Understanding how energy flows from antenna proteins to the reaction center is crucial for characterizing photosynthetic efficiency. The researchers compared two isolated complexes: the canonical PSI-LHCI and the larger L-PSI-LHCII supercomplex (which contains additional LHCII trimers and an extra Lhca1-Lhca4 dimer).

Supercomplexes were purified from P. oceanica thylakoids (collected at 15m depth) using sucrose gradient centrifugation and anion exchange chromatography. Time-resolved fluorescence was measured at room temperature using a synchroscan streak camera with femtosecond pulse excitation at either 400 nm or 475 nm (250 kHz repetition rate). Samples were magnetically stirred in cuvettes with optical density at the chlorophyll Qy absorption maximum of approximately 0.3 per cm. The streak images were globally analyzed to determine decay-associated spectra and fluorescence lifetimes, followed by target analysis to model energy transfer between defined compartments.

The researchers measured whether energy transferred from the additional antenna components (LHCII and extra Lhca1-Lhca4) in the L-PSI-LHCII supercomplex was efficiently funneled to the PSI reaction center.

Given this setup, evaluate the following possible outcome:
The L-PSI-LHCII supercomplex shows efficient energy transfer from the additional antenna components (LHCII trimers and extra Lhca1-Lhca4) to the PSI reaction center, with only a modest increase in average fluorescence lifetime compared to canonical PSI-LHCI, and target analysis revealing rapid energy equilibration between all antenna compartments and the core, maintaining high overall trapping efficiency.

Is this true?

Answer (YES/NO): NO